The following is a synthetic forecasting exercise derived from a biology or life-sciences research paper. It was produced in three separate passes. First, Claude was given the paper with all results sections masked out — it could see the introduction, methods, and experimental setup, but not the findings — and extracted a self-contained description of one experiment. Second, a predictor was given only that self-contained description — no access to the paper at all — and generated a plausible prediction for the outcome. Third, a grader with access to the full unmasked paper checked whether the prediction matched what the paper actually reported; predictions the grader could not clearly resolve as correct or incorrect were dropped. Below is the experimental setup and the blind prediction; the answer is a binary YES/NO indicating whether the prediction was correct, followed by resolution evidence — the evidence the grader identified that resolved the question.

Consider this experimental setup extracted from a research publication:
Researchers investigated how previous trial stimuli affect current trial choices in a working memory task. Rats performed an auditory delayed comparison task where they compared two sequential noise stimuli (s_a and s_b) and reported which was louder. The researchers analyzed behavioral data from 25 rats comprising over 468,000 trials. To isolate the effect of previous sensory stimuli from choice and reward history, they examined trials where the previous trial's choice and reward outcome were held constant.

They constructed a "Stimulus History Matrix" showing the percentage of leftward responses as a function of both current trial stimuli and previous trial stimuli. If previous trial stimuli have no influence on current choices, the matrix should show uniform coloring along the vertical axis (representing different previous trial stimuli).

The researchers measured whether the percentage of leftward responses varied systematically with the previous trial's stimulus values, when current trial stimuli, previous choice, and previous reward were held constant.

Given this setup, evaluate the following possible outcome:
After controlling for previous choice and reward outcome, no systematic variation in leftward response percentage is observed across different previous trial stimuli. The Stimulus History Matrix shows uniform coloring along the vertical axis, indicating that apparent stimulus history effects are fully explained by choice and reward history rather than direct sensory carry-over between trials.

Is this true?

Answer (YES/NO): NO